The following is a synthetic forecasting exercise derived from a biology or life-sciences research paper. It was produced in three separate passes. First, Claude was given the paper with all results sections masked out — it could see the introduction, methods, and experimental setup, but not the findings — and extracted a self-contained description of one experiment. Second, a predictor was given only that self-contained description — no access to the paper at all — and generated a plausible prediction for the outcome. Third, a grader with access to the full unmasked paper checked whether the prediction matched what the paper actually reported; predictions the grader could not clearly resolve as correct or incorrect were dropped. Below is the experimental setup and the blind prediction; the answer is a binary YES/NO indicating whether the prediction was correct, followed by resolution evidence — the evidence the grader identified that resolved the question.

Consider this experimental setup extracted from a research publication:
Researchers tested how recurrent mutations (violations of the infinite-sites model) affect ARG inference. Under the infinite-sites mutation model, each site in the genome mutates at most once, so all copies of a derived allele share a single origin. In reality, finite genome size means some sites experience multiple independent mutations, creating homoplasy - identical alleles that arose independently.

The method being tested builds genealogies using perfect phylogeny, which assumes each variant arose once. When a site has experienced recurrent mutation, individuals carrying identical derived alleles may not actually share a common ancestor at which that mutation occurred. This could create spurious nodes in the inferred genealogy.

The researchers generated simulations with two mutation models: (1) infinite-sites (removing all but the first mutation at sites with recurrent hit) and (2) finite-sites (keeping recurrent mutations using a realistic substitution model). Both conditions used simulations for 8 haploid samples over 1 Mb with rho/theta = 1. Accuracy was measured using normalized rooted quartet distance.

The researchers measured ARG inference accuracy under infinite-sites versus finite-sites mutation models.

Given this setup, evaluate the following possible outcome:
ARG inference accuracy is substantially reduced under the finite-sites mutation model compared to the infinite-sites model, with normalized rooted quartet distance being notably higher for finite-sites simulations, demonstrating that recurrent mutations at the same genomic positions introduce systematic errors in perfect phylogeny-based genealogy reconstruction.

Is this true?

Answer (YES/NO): NO